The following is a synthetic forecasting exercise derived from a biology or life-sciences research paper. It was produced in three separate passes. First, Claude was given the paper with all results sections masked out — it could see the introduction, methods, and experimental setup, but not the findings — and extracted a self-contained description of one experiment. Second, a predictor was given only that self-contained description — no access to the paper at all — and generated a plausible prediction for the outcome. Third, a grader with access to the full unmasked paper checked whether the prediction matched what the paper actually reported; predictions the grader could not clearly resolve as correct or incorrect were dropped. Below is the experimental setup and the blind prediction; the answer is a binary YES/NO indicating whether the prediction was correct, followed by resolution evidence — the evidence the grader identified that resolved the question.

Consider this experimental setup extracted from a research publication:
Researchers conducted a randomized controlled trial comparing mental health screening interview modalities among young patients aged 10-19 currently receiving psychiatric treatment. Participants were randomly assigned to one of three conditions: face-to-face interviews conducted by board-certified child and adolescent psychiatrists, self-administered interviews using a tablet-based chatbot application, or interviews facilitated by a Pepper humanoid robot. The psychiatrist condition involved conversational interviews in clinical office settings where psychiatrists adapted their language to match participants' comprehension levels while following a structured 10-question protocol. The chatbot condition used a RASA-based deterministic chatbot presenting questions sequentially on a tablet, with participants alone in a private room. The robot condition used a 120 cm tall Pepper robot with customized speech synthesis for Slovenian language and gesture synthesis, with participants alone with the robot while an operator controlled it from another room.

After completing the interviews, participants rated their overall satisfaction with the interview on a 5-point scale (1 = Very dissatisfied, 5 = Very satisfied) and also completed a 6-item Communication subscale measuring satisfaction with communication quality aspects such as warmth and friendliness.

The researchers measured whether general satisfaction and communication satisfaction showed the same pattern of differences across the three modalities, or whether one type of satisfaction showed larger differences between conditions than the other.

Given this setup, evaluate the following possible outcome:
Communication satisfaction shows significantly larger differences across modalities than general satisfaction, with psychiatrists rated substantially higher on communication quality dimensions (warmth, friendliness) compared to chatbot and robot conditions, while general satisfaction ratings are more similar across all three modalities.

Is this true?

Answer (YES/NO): YES